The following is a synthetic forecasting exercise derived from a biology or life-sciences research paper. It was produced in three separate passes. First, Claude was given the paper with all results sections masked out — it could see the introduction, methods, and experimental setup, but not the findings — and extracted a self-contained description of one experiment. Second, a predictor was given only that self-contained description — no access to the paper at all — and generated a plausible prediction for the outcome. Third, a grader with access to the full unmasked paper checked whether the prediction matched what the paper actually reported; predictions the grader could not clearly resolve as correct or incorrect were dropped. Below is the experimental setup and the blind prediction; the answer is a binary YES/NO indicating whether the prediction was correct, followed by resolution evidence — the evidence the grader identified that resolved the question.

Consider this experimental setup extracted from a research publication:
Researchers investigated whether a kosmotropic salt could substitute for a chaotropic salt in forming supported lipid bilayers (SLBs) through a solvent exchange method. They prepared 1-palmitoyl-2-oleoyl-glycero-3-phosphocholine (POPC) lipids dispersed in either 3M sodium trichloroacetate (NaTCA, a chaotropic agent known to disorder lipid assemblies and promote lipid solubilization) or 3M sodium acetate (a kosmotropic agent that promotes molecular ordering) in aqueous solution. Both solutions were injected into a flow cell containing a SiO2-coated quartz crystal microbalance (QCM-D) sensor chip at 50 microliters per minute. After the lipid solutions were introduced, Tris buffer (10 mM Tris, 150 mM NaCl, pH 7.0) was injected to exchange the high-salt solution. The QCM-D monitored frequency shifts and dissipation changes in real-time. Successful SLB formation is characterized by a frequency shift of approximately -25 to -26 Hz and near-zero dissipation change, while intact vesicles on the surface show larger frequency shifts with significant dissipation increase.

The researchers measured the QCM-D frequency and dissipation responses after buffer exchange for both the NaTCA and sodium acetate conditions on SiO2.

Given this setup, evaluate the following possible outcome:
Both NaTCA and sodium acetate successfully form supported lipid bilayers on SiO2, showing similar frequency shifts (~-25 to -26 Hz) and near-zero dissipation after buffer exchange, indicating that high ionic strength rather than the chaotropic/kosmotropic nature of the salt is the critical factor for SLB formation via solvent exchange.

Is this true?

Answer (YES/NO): NO